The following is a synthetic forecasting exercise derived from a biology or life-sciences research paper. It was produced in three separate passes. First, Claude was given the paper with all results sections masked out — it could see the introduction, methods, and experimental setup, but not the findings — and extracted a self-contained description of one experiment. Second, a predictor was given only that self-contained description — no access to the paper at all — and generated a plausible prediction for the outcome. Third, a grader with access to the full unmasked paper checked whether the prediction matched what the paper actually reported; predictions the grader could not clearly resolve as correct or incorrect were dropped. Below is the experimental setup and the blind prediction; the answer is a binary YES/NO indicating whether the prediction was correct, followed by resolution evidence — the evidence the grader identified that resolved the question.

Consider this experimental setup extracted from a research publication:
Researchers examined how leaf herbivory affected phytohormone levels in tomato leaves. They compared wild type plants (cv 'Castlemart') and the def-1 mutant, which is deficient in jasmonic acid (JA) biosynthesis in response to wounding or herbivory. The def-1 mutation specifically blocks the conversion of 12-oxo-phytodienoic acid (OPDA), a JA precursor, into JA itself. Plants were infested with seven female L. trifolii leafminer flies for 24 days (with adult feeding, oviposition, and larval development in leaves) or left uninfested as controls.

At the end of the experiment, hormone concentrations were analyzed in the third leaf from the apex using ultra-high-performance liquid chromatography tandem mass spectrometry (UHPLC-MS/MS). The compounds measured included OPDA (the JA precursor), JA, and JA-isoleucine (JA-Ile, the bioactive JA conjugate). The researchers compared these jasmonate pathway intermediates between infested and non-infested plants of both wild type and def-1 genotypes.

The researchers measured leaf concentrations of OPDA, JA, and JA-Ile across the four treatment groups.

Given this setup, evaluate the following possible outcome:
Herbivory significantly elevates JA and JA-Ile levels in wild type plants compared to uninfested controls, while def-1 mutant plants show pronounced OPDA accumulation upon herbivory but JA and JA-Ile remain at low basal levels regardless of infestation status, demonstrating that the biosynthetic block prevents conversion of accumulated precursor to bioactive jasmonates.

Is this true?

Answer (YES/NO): NO